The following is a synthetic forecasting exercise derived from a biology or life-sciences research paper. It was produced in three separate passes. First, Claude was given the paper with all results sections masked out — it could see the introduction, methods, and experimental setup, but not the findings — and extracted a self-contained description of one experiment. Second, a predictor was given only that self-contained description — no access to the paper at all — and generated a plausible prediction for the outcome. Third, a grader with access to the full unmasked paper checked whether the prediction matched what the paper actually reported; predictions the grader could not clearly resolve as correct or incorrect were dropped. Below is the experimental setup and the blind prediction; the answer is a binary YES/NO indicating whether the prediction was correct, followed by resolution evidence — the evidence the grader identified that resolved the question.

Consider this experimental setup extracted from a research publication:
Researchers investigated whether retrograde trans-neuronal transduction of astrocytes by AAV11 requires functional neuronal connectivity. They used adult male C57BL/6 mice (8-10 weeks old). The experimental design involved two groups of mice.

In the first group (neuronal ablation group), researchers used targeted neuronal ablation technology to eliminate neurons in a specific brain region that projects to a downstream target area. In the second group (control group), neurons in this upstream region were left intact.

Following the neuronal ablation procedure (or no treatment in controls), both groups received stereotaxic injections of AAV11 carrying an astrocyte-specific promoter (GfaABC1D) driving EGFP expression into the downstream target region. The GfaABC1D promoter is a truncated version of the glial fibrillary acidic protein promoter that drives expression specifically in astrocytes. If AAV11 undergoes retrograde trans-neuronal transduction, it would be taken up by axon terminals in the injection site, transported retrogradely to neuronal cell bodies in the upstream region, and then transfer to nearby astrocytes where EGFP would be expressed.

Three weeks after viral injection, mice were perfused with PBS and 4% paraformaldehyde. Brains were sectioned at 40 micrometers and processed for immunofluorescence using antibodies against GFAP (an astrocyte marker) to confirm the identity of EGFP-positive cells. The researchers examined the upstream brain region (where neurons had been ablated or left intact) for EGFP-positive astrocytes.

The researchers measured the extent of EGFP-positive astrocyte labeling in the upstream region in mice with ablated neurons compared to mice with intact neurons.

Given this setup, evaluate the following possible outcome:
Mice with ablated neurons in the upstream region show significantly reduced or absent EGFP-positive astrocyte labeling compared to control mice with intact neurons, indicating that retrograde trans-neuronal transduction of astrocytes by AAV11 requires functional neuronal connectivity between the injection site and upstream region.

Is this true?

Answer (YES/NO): YES